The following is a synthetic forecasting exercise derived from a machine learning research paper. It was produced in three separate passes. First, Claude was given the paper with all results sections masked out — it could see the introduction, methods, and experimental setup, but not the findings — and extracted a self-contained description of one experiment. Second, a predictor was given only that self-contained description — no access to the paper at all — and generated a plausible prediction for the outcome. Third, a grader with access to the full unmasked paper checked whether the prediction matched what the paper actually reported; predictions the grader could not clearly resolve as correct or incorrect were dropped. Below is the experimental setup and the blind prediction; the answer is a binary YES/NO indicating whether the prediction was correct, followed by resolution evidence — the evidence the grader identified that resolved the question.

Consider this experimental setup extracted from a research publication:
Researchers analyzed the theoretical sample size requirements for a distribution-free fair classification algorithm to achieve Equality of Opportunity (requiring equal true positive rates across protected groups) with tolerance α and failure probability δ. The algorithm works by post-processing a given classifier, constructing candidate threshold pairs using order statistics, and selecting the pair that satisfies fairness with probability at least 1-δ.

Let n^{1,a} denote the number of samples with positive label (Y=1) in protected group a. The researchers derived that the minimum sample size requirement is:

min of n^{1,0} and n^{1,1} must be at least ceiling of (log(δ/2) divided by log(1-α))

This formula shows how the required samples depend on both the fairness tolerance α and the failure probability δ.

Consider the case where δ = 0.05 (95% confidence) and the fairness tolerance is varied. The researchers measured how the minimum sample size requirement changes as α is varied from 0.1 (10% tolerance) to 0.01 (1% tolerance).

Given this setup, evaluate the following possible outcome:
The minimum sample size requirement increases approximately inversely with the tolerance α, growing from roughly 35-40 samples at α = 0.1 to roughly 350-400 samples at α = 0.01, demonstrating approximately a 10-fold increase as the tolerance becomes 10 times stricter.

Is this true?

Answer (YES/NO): YES